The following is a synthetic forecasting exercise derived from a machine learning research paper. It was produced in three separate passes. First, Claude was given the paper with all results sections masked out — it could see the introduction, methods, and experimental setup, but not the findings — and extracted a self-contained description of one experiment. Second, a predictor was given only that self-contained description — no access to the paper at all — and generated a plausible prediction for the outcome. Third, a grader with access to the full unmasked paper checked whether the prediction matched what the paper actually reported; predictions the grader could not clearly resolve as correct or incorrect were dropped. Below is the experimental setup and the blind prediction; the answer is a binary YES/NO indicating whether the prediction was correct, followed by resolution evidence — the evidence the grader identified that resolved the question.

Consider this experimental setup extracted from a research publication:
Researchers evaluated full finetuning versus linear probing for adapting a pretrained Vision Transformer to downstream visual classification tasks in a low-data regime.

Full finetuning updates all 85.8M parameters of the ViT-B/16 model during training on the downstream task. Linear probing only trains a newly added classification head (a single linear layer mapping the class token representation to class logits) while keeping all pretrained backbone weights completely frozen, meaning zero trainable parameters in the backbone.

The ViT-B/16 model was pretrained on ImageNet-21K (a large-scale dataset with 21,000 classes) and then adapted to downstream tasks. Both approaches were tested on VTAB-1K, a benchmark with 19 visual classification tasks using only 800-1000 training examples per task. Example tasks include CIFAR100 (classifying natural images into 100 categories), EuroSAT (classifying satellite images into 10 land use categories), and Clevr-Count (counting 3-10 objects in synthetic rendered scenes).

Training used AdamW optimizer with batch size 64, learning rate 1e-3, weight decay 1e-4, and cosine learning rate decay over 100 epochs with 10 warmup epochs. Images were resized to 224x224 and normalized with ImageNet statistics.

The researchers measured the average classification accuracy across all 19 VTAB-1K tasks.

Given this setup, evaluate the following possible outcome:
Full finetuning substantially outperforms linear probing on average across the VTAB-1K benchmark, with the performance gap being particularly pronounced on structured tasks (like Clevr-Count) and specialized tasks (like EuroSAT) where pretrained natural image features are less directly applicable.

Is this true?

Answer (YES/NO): NO